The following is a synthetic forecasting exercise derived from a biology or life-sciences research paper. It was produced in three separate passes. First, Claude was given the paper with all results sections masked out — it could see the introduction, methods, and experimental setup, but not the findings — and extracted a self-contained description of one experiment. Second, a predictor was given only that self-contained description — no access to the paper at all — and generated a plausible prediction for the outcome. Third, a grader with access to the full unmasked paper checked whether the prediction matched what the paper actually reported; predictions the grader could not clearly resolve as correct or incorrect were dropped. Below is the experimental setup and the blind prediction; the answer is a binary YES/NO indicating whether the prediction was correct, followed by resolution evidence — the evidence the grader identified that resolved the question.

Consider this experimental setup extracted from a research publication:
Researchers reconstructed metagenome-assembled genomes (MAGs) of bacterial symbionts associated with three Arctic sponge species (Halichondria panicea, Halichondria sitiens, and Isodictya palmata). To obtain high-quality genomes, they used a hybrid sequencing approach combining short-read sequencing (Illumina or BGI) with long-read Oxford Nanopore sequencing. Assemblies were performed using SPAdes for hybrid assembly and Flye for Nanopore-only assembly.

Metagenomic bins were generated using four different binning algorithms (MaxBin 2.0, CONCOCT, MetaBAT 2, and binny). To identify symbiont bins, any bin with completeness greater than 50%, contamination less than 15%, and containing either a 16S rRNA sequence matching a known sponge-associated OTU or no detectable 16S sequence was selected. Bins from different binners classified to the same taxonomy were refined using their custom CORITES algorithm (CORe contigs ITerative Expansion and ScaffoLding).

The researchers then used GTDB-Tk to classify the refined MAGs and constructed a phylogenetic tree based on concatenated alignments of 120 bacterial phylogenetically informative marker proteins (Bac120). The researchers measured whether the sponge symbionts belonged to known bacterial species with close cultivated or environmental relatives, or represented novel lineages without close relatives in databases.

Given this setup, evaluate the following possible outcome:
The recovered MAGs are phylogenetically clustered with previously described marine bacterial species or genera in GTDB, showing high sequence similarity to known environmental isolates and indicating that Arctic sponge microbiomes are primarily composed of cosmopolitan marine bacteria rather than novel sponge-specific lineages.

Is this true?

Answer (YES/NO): NO